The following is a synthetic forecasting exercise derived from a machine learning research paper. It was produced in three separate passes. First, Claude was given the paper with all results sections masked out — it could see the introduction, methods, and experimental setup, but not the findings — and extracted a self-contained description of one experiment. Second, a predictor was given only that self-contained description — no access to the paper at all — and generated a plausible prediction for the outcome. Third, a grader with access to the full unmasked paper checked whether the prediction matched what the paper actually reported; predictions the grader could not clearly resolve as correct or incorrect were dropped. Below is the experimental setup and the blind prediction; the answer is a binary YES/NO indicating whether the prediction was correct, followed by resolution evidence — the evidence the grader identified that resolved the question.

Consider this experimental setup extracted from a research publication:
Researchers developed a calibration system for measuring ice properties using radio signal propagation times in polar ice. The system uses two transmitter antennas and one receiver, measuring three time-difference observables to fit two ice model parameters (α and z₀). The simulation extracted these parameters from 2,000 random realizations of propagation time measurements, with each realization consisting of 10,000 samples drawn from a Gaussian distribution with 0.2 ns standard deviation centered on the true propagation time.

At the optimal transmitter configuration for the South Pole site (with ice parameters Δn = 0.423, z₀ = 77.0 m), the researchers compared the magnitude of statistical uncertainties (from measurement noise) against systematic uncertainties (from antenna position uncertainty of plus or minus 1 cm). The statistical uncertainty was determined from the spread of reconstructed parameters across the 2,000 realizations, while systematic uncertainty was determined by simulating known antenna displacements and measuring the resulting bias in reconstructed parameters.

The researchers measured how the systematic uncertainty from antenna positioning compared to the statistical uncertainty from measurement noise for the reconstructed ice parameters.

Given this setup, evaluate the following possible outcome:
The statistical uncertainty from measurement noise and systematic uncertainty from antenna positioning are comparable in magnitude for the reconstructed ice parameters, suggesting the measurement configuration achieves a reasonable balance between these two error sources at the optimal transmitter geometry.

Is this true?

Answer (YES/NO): YES